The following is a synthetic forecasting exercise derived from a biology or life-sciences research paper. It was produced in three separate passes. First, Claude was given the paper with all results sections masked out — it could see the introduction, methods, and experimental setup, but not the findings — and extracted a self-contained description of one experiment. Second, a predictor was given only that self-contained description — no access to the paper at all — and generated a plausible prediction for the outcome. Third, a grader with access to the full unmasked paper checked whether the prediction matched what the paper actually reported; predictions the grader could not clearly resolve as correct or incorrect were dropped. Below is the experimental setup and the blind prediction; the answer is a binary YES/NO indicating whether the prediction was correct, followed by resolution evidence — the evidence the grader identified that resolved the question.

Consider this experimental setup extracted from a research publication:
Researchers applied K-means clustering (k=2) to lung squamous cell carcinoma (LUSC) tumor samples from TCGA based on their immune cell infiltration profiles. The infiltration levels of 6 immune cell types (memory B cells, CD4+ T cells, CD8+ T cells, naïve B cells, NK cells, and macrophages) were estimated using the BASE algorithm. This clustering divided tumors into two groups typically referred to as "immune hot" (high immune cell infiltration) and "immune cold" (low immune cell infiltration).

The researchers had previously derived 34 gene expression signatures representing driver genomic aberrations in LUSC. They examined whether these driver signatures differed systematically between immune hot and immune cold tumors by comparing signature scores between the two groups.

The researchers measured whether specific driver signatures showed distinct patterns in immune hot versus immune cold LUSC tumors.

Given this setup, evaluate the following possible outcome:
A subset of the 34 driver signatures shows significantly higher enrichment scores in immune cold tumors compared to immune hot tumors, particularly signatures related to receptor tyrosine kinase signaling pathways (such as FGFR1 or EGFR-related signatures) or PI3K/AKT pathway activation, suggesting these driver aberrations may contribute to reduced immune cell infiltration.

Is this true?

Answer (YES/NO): NO